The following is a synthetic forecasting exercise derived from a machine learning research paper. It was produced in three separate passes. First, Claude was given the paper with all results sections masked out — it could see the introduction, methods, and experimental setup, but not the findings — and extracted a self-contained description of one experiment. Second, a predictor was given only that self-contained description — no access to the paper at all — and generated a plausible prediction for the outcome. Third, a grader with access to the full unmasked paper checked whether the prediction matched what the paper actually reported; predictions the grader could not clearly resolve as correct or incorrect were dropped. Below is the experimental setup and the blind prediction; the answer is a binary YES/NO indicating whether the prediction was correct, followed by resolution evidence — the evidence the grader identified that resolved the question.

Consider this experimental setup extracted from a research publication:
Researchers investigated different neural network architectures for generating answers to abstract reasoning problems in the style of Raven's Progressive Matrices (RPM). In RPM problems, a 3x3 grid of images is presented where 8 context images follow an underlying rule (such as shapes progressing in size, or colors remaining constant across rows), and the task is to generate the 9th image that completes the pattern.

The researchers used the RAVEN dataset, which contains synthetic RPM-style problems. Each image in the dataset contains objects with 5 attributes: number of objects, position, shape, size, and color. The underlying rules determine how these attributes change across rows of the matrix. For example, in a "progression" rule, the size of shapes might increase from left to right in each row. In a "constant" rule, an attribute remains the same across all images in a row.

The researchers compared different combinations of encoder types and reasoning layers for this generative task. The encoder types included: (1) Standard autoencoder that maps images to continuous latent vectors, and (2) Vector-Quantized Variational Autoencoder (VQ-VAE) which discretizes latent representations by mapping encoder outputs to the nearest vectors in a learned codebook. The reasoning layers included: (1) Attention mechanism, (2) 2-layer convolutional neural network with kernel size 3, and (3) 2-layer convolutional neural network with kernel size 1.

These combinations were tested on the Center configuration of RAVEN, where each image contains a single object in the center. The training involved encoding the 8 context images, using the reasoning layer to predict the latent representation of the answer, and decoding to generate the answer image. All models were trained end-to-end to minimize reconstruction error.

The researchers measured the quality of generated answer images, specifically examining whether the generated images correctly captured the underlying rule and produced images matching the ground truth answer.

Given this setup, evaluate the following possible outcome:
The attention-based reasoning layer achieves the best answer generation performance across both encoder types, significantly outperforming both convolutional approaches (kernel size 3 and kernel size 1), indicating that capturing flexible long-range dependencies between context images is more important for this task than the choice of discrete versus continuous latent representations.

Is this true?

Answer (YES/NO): NO